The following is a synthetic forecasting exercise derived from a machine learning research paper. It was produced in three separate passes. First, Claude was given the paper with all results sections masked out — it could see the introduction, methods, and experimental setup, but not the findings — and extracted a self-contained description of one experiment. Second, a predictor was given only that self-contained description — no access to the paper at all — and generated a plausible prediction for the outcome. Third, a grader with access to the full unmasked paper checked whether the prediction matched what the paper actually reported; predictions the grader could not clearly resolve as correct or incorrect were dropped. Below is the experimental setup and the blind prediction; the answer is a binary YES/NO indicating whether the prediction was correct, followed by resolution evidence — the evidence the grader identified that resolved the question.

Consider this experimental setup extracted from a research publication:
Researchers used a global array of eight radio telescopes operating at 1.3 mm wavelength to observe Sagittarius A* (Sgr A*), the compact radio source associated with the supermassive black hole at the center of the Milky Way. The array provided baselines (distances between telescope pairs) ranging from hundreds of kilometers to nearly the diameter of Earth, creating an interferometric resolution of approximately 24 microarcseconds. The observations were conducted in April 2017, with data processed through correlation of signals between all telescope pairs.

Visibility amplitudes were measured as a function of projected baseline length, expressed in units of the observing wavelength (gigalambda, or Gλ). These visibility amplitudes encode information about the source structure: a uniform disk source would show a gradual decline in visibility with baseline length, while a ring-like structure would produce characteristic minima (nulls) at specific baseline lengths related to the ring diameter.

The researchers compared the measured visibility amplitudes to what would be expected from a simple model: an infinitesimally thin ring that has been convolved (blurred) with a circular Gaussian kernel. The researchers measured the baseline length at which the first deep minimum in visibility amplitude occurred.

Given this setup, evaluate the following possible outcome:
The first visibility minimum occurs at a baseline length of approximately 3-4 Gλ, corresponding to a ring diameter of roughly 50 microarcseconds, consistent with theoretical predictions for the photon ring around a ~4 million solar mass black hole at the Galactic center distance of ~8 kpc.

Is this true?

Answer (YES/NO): YES